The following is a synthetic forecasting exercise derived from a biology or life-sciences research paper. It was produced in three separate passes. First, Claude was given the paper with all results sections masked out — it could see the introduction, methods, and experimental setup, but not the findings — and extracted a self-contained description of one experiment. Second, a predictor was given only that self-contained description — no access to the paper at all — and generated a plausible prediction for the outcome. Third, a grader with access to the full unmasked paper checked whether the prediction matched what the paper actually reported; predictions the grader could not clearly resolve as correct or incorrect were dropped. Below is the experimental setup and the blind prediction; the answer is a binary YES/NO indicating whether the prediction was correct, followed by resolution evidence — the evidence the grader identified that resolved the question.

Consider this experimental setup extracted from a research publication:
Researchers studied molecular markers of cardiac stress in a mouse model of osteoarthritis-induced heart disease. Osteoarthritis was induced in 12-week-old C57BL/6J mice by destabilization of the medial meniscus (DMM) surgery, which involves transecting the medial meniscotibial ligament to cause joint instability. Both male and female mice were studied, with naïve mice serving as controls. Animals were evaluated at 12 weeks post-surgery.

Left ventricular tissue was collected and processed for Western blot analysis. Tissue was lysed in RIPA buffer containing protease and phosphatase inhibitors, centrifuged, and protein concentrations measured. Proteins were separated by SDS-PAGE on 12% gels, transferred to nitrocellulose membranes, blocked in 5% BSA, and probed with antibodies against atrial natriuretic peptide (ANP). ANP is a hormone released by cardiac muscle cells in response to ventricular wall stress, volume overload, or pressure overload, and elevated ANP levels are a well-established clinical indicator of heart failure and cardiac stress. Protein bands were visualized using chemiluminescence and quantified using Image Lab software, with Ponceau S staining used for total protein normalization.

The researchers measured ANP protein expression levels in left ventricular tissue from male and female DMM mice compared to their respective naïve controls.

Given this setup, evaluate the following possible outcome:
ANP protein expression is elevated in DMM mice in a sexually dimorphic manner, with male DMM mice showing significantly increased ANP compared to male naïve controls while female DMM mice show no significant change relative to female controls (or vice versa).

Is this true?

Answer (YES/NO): NO